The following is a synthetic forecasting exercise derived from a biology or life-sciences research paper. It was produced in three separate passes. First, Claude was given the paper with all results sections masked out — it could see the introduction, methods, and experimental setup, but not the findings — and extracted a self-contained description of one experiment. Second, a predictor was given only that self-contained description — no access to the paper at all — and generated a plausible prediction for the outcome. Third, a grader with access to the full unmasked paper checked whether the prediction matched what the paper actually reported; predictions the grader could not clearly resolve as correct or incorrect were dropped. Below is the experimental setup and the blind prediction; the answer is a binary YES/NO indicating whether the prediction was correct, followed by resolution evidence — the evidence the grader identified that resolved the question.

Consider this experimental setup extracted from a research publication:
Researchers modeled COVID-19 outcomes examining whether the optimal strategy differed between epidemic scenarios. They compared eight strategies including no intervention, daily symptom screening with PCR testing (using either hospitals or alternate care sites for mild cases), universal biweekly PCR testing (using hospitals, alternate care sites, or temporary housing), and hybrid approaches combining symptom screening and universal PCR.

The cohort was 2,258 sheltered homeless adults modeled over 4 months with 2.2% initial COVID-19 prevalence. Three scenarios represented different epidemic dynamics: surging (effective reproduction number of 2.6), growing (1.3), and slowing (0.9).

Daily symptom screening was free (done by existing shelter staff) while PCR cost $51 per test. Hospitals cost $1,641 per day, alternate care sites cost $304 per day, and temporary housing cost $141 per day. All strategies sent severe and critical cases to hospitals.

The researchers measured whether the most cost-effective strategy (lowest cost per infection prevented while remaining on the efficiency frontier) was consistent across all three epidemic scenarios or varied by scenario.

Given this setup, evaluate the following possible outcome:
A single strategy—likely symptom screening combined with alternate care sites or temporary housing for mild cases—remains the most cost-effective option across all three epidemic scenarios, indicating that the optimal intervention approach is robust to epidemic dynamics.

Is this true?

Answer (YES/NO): NO